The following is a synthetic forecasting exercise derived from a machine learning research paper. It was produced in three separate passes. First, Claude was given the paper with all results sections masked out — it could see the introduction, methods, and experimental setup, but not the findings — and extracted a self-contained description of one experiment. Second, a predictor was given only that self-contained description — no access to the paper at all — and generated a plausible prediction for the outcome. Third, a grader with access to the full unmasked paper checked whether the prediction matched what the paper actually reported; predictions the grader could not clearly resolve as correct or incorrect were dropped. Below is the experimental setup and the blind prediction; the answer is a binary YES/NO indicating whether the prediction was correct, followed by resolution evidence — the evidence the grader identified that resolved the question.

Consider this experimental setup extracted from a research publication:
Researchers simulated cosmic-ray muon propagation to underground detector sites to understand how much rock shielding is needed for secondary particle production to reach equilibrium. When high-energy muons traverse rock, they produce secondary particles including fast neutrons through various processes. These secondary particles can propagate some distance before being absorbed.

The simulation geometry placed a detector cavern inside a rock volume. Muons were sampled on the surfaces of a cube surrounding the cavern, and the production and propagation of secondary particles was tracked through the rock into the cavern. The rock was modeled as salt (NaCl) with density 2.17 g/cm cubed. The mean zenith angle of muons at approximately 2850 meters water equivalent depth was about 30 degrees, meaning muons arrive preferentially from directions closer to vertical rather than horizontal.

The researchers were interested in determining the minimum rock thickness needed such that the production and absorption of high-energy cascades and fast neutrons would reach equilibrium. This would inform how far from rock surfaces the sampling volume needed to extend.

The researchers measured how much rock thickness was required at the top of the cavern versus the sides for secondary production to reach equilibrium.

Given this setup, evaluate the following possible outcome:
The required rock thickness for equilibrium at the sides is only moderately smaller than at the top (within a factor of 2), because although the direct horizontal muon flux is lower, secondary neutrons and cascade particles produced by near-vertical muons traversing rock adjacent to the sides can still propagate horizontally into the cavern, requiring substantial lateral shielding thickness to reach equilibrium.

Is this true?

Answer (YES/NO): YES